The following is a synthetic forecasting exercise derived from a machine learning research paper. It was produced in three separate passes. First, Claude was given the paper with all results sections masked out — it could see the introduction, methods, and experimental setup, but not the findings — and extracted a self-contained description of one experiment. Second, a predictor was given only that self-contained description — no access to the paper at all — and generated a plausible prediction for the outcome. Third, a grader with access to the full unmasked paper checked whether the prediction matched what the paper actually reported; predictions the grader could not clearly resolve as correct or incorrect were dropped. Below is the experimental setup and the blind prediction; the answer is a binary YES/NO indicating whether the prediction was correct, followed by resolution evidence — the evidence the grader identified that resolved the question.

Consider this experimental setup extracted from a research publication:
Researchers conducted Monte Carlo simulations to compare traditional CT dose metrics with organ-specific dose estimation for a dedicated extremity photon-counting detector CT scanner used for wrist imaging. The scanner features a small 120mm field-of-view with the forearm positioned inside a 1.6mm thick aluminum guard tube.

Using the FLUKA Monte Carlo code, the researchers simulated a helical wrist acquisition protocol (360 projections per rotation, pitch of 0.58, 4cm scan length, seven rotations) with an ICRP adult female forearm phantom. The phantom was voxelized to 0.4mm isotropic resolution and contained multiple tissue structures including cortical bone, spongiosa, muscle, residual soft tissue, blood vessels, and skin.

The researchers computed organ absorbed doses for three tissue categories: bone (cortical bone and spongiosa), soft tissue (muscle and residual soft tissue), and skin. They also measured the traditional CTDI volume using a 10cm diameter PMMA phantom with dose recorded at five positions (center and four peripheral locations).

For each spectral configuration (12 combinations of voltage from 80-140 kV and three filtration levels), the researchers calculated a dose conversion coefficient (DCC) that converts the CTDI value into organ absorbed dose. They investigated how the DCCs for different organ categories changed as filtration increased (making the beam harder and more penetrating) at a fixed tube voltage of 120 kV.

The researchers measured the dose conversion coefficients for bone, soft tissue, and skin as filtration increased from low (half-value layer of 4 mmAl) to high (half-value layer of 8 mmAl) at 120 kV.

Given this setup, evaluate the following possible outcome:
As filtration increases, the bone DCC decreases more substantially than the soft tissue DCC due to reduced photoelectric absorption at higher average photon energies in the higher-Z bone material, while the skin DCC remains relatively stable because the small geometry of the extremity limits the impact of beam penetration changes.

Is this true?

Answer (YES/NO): NO